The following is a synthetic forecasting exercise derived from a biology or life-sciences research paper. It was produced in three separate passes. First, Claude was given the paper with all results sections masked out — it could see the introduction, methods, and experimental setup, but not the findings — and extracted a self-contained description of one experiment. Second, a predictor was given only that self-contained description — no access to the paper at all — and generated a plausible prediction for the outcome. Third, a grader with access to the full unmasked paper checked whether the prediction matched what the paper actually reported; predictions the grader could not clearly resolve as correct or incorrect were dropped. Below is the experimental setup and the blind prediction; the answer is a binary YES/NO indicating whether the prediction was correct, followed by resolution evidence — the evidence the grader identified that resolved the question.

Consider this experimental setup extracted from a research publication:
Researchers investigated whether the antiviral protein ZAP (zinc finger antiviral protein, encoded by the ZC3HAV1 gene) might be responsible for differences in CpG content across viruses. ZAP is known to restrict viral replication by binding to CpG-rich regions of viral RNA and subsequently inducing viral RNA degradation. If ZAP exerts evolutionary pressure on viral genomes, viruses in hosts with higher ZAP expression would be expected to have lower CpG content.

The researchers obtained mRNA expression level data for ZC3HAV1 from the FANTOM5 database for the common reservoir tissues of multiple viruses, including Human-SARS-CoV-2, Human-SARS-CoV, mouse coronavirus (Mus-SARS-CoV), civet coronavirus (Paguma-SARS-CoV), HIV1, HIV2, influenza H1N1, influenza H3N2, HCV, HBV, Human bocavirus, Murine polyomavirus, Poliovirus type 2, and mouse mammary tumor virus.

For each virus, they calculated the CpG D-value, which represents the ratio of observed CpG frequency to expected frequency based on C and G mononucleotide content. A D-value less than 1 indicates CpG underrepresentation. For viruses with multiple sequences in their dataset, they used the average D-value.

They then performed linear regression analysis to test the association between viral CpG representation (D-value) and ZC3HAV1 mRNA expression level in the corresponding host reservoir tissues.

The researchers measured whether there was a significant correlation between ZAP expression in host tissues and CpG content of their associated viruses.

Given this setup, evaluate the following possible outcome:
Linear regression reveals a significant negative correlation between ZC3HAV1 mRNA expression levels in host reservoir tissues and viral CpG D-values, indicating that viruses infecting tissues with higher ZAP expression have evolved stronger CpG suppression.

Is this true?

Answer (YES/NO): NO